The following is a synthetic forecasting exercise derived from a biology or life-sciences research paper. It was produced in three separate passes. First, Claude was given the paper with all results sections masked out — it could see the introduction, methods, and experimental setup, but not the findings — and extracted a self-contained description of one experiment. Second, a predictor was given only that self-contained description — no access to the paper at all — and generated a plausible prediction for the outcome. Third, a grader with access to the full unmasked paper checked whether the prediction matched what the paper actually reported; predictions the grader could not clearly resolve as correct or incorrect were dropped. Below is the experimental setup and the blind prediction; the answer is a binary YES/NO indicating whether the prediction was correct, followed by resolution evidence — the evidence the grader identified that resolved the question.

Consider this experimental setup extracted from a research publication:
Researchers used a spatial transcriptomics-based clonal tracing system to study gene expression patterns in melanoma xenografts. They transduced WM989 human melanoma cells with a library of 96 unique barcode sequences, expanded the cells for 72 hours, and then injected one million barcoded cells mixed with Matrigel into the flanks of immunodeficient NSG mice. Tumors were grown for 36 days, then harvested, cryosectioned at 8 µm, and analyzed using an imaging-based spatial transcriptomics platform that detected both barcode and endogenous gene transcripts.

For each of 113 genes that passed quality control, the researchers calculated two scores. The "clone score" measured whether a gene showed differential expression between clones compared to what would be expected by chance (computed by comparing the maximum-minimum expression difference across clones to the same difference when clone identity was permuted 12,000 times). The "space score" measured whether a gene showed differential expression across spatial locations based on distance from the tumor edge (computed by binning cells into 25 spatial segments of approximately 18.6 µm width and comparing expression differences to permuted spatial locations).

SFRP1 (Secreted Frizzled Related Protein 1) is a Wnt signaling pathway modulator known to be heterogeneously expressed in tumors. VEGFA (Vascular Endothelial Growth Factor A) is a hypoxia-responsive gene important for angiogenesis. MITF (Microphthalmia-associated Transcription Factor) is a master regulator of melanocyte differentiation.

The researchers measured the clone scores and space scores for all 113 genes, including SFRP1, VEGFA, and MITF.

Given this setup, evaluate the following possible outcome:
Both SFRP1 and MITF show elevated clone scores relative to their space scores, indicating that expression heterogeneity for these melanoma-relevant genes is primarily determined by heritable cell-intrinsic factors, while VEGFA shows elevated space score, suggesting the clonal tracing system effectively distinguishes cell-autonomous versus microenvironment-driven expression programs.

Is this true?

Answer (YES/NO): NO